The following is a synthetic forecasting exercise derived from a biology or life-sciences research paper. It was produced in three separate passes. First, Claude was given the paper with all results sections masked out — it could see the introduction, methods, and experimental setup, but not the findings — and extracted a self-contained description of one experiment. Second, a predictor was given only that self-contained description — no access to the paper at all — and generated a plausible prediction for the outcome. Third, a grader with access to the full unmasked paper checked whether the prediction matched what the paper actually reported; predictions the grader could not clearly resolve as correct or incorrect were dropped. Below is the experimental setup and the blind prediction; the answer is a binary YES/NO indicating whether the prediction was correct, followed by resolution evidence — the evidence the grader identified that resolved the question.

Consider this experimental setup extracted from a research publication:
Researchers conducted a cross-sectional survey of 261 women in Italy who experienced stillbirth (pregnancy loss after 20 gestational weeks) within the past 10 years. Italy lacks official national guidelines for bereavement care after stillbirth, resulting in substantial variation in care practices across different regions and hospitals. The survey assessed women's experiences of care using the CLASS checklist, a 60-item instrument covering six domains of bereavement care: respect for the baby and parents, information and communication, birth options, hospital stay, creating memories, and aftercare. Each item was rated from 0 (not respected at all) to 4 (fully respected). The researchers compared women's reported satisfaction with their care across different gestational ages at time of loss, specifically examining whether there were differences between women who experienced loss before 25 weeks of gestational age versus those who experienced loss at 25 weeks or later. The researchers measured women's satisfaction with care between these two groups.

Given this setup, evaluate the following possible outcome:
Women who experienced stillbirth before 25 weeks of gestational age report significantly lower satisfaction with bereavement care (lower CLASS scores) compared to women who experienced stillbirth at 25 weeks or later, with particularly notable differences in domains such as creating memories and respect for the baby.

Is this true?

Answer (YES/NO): NO